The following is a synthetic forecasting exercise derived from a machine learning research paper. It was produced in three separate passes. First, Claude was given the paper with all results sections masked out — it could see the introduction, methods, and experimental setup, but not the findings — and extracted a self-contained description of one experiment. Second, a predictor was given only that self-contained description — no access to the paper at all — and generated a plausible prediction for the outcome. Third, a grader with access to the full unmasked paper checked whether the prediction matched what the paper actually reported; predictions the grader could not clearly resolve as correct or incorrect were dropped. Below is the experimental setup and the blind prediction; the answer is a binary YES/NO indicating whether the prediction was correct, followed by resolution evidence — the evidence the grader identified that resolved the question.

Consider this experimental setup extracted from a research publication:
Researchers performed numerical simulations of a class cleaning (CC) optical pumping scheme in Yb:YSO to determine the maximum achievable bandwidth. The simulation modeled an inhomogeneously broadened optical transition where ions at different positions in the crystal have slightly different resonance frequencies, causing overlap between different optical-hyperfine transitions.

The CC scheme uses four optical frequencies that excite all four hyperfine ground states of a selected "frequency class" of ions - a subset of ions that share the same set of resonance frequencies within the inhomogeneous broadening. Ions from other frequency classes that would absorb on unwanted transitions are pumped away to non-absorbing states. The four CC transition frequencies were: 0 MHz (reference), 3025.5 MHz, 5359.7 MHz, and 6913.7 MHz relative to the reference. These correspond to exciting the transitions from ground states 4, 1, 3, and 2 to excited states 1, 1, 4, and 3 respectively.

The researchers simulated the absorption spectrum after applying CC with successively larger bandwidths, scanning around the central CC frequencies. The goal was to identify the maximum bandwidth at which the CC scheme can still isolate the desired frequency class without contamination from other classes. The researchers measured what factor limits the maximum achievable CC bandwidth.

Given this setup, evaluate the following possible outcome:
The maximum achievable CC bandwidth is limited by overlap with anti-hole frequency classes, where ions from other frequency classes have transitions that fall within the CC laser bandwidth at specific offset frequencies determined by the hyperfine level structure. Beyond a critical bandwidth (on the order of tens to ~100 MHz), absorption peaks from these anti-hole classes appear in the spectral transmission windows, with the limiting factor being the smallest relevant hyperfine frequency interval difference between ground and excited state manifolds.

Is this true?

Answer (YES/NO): NO